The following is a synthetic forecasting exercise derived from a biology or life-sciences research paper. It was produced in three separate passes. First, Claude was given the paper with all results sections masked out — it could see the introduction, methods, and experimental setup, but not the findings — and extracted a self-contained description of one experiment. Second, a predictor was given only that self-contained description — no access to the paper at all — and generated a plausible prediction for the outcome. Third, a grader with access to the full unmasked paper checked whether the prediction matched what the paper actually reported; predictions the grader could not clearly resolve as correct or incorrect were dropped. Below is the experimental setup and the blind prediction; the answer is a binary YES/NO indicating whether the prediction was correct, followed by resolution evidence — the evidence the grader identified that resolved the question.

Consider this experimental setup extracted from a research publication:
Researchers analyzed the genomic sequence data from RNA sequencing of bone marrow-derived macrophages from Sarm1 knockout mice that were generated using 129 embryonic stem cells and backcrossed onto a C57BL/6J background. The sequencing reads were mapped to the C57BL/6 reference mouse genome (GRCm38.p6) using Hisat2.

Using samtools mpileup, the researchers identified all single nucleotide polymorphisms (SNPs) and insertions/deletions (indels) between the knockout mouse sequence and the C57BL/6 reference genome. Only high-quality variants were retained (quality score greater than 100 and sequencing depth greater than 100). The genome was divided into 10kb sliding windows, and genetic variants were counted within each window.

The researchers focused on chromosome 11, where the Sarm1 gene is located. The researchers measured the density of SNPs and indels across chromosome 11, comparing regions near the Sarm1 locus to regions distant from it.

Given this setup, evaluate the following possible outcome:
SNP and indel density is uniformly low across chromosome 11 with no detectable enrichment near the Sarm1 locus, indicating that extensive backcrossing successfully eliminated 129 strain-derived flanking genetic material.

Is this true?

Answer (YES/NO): NO